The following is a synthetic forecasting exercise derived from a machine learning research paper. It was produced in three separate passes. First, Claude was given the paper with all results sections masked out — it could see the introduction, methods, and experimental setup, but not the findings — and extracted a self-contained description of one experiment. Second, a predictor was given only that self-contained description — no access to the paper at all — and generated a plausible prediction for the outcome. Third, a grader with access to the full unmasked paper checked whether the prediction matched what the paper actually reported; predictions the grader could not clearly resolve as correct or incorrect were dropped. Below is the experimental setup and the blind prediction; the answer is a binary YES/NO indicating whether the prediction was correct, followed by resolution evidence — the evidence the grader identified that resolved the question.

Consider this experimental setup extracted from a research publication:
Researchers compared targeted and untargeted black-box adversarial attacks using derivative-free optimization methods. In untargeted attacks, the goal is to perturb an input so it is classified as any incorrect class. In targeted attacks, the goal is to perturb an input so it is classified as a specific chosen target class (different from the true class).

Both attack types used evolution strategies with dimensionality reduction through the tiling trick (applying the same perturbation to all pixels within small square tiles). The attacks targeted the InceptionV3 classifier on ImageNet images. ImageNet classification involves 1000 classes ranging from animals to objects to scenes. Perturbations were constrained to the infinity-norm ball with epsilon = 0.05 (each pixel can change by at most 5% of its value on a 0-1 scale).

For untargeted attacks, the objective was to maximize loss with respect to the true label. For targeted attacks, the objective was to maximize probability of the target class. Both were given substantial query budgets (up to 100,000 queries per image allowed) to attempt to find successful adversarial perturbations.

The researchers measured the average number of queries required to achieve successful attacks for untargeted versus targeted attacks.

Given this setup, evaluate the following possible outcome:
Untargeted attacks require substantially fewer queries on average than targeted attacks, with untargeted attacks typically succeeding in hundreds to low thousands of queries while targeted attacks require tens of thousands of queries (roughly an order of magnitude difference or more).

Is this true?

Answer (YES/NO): NO